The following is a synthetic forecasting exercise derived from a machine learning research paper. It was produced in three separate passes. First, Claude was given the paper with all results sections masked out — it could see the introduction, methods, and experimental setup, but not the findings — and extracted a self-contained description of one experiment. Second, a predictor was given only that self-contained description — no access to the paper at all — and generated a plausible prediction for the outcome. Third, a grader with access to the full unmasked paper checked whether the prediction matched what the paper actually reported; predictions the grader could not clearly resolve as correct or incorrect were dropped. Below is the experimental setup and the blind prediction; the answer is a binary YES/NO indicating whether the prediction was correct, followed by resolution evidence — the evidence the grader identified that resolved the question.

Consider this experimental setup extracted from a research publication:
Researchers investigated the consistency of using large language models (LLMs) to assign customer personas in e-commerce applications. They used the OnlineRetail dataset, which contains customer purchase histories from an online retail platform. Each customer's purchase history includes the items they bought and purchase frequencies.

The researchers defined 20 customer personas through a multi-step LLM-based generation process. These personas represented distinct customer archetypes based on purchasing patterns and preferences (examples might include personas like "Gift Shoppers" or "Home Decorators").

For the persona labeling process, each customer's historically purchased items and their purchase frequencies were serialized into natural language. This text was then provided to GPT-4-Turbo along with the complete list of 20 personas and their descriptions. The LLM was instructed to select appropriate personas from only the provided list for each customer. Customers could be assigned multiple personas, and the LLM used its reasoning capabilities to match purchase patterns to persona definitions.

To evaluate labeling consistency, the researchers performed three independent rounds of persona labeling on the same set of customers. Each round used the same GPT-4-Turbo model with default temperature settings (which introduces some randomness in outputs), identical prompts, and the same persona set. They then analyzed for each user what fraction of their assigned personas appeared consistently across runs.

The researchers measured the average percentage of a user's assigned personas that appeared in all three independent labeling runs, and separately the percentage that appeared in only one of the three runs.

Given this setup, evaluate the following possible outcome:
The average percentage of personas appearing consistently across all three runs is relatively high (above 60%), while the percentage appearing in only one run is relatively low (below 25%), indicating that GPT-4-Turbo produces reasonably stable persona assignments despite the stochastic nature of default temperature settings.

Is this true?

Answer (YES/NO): NO